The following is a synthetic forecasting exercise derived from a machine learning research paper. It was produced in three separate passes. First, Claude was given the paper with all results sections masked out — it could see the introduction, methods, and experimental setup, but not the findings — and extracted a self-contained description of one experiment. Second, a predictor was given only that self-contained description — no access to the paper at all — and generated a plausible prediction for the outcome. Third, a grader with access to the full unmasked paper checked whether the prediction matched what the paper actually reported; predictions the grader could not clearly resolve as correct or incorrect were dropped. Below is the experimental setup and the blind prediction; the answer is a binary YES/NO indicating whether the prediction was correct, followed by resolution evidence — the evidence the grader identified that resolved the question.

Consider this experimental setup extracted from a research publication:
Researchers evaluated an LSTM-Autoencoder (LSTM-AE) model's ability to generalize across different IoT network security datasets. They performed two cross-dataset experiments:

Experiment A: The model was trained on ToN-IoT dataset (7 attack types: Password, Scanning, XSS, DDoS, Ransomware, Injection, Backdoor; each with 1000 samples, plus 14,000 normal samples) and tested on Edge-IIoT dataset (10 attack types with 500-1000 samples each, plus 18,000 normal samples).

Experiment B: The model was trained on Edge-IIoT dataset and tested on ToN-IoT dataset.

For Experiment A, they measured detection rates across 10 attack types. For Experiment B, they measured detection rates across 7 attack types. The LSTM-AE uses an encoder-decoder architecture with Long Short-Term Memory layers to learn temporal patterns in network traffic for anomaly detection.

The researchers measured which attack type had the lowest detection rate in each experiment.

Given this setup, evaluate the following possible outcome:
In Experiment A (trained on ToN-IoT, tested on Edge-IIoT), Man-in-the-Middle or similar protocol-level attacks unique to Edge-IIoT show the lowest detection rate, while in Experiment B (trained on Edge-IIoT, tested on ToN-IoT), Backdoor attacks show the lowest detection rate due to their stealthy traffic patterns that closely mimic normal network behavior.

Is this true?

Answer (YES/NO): NO